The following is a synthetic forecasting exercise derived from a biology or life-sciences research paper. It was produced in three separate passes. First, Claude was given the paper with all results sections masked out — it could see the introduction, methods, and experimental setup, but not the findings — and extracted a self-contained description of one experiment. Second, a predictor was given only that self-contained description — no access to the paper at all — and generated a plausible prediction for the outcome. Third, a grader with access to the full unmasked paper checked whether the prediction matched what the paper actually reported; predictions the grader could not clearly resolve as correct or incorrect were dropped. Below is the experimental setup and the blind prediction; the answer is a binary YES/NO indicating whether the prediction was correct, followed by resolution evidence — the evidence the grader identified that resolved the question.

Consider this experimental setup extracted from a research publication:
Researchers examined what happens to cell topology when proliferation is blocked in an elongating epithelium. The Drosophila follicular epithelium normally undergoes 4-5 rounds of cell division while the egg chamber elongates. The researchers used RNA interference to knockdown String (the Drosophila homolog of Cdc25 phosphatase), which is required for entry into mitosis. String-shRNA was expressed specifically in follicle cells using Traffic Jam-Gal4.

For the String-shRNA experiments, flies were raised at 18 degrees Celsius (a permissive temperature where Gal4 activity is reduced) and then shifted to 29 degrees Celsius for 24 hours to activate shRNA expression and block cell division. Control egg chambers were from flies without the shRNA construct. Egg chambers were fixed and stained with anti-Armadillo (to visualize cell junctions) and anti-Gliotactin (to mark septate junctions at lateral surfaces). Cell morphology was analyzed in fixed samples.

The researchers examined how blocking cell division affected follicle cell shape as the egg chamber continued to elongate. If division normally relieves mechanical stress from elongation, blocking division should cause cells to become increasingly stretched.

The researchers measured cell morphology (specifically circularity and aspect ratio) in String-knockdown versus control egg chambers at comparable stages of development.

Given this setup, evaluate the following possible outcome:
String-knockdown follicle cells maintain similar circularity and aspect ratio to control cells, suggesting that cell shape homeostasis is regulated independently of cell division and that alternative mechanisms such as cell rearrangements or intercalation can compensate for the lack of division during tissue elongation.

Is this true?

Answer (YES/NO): NO